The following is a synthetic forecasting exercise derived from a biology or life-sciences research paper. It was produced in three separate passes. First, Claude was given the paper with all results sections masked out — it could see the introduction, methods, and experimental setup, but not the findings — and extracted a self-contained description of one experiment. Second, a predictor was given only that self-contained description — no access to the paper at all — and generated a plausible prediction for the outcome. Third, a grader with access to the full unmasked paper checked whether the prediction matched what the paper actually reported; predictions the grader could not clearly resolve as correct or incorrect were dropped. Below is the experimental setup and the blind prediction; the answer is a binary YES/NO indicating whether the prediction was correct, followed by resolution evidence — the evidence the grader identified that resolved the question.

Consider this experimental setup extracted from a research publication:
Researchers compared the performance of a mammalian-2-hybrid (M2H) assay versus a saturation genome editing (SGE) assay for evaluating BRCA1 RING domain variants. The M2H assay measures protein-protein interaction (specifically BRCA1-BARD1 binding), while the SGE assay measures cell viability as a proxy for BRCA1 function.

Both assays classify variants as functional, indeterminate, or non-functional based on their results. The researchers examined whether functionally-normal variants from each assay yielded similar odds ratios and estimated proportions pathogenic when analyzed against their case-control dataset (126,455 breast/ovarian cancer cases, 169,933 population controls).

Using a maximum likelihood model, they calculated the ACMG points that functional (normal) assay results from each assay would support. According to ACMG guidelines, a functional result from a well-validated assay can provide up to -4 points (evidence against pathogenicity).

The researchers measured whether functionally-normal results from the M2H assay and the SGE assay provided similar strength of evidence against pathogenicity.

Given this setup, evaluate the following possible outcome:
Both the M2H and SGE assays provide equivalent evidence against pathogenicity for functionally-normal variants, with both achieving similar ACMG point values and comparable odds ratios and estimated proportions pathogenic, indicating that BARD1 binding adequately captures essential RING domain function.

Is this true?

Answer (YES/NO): NO